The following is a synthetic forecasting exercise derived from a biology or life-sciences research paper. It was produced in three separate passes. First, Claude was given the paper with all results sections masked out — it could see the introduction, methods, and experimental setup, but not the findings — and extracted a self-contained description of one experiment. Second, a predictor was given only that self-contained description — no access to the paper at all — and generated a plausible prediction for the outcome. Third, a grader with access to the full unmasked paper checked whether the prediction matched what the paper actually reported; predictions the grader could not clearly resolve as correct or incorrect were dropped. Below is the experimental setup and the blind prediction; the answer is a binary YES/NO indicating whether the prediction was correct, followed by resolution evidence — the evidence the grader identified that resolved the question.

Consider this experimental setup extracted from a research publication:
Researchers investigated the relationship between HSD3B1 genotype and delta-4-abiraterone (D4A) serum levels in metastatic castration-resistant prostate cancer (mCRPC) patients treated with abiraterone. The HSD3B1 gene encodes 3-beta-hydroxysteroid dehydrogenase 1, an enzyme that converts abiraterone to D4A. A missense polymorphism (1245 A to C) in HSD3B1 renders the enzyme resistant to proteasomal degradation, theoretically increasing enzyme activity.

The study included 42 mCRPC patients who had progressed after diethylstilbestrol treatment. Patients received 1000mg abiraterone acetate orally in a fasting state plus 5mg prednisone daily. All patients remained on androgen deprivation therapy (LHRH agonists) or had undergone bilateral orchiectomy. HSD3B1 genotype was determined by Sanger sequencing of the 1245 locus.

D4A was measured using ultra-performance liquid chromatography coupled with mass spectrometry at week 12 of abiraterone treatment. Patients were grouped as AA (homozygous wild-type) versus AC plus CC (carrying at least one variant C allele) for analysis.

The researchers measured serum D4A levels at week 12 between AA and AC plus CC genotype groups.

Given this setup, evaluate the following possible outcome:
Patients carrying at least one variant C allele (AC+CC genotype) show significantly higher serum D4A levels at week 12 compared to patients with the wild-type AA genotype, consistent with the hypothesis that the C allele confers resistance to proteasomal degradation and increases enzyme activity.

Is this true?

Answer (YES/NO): NO